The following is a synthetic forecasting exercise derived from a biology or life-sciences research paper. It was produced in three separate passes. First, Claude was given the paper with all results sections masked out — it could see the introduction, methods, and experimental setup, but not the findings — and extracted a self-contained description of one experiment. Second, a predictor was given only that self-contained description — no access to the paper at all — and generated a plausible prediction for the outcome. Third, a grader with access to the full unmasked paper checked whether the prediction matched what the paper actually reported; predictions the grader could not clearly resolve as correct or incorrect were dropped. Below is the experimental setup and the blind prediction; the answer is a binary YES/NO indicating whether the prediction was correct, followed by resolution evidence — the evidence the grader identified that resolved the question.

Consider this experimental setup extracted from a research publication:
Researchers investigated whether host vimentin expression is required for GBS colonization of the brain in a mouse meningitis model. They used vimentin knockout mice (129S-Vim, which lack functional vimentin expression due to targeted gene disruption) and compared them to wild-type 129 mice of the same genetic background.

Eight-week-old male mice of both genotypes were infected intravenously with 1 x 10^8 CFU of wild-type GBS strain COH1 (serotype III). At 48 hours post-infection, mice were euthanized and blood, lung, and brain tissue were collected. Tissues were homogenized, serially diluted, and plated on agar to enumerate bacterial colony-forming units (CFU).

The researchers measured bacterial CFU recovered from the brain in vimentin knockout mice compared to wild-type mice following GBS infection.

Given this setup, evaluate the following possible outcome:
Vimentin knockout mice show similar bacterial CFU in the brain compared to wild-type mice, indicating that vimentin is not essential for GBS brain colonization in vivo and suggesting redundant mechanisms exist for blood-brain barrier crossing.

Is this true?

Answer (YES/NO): NO